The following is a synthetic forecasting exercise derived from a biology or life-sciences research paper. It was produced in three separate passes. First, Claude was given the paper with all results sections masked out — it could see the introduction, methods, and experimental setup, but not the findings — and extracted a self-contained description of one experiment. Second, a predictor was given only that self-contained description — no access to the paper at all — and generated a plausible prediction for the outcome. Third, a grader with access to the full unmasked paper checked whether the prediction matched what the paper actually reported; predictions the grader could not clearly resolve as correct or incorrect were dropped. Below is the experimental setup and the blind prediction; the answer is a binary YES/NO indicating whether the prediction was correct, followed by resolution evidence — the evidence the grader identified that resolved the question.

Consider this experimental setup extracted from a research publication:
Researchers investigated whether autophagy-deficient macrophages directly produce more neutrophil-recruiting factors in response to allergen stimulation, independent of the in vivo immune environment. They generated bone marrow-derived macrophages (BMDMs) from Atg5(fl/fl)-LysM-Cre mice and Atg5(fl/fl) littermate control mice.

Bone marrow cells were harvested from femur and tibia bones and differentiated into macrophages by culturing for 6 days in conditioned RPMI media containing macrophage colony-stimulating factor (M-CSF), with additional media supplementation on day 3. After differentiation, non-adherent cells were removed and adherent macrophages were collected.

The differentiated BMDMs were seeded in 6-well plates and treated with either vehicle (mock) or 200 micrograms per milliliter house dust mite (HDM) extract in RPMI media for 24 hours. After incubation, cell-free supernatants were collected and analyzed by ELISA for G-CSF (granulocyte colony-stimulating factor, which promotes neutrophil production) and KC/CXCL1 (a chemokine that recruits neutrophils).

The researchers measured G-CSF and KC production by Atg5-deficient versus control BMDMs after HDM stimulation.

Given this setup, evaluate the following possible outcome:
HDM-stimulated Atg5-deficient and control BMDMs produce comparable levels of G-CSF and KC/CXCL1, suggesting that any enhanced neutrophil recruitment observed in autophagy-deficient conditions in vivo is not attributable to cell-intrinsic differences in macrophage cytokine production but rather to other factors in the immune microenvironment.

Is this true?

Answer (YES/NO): NO